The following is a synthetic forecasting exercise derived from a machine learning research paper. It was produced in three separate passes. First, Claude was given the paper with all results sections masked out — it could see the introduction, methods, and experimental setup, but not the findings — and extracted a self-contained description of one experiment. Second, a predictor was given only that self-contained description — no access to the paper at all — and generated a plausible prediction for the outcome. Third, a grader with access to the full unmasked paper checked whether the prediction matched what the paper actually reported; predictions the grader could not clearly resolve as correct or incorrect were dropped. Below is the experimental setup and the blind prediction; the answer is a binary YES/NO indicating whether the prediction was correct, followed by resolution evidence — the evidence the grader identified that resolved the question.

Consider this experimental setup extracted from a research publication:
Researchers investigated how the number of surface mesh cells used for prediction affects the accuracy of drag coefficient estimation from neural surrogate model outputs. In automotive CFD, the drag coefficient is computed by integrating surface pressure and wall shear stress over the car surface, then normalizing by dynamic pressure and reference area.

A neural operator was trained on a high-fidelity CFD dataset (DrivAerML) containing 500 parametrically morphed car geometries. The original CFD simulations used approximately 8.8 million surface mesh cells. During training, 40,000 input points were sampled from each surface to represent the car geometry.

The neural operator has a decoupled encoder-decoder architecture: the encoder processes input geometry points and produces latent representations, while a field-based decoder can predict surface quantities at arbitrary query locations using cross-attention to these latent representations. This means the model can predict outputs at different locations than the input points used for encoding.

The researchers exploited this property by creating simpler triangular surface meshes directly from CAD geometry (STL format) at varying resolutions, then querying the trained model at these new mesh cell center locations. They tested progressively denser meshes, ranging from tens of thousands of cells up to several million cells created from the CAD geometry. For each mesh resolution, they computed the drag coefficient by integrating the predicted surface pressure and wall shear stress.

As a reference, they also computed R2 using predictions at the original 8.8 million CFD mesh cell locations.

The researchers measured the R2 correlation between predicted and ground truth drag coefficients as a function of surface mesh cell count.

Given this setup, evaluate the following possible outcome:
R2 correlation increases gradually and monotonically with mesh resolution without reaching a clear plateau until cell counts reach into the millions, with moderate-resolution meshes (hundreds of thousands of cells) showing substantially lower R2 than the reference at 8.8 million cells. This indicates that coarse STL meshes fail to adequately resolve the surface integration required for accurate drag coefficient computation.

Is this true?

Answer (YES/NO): NO